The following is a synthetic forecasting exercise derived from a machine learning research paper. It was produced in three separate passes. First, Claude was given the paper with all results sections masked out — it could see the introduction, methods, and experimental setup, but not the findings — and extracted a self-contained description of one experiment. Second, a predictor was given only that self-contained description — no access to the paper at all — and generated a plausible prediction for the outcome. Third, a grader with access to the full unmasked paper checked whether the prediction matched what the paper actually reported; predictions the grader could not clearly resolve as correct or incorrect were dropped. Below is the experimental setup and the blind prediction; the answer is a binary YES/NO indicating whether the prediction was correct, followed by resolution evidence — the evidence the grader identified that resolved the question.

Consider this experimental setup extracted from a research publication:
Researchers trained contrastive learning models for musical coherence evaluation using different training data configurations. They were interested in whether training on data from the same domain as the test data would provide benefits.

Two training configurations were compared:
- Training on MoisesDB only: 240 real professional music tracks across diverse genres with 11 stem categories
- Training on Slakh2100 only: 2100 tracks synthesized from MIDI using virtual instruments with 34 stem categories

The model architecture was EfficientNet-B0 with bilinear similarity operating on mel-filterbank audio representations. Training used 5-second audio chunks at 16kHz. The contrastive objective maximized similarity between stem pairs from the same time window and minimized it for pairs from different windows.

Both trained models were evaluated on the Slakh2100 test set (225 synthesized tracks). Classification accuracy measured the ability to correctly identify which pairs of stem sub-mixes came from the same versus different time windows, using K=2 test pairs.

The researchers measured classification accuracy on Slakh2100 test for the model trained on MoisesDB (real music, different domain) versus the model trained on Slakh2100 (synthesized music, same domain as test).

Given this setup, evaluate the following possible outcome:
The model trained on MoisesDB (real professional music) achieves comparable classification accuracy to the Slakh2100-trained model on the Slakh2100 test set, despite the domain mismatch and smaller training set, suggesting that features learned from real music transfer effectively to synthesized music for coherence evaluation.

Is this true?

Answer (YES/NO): NO